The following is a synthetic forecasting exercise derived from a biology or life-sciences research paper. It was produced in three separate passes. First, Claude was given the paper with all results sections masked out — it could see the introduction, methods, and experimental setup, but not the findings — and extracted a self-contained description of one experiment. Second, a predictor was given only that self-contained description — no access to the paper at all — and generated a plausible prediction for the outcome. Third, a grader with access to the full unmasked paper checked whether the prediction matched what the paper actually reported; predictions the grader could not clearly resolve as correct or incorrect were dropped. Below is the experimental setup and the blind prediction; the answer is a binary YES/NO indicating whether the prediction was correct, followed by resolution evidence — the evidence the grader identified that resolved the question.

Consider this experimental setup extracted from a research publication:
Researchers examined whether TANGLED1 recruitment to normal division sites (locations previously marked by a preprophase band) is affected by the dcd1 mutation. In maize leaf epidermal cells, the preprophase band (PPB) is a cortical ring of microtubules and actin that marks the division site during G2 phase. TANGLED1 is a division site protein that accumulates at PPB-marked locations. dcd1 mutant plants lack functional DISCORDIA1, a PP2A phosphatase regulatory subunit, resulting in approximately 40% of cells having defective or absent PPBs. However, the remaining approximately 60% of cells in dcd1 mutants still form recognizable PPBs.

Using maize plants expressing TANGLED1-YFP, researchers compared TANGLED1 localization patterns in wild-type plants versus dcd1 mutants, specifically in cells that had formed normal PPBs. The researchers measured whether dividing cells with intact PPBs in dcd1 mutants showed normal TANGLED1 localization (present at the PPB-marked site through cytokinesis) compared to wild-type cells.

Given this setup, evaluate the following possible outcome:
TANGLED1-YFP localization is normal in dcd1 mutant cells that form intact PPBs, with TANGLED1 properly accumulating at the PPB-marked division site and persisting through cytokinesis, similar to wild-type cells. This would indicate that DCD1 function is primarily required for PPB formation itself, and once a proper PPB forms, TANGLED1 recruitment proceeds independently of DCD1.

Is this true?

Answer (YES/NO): YES